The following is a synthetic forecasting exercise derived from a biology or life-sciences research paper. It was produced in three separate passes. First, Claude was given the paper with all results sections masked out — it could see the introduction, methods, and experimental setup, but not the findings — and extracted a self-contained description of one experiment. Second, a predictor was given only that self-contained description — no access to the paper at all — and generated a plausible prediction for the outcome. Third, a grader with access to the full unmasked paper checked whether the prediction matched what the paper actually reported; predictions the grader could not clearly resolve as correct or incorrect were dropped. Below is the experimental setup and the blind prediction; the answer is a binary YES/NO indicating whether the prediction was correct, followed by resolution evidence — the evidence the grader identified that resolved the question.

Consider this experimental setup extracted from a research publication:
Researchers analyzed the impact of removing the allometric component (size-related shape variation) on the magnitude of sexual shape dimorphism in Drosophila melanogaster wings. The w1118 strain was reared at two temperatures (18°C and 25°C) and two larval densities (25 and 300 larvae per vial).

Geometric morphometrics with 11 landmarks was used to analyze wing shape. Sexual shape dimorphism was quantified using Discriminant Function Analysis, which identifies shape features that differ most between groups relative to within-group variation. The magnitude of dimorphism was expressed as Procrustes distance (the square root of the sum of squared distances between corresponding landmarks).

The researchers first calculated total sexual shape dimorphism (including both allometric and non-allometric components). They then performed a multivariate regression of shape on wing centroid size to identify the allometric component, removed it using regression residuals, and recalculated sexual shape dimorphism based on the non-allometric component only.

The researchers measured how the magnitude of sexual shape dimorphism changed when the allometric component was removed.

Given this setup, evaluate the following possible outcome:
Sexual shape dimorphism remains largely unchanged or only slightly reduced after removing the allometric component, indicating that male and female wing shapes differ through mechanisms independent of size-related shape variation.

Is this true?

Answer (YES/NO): NO